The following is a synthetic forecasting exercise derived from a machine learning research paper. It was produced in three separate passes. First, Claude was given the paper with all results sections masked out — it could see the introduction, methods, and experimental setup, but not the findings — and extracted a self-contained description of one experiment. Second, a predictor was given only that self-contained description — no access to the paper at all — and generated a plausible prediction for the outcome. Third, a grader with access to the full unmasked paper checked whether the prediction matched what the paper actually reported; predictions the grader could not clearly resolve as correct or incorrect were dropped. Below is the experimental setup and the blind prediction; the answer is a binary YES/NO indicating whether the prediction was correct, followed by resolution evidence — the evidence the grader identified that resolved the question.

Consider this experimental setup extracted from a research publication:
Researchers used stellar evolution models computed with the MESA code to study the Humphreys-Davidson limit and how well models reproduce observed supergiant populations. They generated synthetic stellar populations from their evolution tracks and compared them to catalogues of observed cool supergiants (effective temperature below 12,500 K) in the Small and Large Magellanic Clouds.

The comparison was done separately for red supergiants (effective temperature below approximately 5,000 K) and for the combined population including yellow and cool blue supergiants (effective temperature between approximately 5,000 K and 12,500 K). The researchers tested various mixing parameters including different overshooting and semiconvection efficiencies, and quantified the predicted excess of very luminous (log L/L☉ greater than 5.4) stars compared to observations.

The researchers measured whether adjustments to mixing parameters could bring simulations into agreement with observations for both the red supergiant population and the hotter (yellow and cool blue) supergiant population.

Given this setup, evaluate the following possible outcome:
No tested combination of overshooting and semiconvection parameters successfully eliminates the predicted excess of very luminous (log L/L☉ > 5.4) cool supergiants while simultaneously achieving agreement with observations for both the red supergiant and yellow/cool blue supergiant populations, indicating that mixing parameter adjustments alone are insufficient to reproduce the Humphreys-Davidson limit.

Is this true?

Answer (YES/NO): YES